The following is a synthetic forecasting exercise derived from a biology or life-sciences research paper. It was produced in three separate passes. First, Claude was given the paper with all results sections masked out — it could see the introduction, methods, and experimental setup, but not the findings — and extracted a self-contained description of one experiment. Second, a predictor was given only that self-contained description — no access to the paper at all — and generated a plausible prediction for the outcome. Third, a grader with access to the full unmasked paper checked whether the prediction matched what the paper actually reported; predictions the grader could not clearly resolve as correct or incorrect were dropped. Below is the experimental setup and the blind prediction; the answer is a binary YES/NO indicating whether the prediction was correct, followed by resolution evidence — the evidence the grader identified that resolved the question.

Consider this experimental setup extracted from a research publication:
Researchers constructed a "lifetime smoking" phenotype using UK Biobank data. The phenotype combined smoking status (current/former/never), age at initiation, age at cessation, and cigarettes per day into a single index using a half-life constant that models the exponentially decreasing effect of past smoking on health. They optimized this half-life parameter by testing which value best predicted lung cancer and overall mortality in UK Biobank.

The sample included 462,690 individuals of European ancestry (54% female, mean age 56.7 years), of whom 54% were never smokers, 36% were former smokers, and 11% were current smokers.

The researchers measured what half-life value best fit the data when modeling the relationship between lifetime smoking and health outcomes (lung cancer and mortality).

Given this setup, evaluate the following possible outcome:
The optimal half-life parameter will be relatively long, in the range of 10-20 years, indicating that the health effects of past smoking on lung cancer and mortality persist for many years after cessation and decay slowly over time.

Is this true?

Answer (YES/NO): YES